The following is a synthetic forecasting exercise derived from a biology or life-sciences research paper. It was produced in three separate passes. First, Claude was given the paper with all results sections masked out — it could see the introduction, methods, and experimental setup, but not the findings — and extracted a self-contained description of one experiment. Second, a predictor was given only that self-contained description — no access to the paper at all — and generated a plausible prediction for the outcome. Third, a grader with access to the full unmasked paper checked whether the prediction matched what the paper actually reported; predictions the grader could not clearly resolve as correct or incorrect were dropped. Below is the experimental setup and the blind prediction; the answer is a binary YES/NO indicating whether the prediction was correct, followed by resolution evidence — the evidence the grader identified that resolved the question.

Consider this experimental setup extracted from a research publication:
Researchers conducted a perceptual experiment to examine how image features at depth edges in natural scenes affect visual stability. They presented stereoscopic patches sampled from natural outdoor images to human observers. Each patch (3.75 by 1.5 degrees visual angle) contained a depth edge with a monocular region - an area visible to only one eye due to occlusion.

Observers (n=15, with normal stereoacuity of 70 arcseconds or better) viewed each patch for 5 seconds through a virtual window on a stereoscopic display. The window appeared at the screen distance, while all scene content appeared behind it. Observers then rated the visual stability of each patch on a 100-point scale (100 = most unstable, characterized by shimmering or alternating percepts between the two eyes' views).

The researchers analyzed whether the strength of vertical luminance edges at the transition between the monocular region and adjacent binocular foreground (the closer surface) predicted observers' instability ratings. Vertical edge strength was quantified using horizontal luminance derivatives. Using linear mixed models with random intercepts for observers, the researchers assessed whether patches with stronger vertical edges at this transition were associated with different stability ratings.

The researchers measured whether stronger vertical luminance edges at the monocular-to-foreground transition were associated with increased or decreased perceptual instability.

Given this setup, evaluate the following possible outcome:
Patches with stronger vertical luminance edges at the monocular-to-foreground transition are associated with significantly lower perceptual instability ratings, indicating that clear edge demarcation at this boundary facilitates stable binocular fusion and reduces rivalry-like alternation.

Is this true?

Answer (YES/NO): YES